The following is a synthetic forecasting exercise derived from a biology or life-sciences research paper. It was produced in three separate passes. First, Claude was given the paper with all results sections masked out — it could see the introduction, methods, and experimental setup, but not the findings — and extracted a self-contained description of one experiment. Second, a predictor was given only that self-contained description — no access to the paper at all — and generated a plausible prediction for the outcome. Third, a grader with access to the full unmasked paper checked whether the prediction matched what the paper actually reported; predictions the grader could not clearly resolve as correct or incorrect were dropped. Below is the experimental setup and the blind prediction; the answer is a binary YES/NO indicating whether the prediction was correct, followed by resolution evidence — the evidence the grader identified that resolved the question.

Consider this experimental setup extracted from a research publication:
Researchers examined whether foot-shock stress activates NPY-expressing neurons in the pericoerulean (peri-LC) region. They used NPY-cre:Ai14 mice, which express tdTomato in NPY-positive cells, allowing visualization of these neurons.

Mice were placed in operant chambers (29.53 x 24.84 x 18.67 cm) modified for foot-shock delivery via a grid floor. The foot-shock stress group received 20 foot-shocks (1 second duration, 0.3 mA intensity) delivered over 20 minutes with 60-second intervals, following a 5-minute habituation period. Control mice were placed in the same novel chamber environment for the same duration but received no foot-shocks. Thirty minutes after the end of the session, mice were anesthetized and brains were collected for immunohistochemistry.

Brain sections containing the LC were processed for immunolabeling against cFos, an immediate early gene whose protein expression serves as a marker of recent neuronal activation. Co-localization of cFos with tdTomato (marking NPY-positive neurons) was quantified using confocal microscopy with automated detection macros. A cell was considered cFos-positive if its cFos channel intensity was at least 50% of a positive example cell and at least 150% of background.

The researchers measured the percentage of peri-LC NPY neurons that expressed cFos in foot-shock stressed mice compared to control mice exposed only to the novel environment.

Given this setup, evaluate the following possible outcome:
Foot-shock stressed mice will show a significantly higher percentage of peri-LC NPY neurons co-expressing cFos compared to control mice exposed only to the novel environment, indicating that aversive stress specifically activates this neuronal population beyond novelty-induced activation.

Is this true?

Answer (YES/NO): YES